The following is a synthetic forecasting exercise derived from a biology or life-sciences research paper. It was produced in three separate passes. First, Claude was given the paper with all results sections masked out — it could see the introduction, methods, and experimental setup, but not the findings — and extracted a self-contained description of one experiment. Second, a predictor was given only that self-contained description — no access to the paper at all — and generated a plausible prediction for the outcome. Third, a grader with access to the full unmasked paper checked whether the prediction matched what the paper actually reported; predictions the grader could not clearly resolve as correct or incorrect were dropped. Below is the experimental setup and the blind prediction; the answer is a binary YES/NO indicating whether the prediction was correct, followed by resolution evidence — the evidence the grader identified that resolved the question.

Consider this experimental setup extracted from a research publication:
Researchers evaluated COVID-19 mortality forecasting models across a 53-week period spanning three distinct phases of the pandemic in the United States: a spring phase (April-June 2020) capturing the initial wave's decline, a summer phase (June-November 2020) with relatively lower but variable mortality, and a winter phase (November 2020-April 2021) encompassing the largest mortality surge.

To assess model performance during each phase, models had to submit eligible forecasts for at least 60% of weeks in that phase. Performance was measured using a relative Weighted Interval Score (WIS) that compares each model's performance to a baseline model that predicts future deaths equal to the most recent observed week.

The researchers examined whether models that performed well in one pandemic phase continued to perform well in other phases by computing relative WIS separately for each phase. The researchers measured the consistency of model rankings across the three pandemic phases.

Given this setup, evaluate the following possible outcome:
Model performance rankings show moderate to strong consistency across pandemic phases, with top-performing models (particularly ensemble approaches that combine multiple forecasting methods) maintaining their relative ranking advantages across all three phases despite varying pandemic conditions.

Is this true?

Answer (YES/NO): NO